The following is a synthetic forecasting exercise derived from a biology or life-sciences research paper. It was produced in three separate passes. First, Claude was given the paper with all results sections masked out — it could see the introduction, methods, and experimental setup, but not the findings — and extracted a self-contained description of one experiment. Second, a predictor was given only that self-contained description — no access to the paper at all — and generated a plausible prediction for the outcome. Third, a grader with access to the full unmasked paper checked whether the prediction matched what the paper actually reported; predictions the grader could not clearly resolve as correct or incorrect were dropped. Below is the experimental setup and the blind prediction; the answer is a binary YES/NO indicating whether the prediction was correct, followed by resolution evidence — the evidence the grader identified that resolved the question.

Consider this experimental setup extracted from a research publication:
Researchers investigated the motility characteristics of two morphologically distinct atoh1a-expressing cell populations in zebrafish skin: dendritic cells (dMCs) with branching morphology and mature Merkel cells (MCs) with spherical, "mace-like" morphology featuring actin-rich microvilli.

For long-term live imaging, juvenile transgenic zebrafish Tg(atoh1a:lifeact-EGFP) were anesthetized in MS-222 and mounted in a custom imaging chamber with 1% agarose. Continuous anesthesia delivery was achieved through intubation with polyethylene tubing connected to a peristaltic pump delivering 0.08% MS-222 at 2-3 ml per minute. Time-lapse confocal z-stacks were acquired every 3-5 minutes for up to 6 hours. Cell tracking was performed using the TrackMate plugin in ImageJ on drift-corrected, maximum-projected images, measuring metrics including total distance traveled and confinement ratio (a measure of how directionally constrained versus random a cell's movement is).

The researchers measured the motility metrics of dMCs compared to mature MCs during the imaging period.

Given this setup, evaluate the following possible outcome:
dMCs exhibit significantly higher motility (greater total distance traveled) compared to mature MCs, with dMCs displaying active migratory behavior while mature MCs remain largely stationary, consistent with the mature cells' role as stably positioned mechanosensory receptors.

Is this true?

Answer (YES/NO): YES